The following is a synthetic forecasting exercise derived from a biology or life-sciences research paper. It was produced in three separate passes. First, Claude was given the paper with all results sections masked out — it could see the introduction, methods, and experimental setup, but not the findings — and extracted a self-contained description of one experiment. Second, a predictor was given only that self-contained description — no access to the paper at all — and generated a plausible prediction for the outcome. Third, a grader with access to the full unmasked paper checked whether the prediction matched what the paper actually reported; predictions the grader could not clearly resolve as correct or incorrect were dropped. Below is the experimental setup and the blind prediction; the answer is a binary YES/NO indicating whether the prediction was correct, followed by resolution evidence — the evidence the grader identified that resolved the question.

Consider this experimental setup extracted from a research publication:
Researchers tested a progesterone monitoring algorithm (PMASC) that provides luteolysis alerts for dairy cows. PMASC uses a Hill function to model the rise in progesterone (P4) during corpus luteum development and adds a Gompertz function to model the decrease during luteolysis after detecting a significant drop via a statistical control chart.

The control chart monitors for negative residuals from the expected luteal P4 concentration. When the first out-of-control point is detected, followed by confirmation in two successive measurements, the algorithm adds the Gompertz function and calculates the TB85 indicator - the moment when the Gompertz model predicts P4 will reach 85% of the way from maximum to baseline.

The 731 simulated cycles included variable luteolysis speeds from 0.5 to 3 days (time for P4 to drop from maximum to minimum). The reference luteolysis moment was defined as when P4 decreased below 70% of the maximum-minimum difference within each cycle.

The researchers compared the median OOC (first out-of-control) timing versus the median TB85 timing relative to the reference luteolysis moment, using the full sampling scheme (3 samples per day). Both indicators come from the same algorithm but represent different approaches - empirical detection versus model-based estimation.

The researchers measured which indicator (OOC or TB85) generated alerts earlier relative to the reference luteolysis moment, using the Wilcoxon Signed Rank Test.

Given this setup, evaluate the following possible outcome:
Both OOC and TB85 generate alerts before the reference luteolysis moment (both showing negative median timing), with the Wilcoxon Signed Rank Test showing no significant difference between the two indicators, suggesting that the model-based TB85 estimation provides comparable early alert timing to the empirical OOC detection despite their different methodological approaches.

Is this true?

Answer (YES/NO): NO